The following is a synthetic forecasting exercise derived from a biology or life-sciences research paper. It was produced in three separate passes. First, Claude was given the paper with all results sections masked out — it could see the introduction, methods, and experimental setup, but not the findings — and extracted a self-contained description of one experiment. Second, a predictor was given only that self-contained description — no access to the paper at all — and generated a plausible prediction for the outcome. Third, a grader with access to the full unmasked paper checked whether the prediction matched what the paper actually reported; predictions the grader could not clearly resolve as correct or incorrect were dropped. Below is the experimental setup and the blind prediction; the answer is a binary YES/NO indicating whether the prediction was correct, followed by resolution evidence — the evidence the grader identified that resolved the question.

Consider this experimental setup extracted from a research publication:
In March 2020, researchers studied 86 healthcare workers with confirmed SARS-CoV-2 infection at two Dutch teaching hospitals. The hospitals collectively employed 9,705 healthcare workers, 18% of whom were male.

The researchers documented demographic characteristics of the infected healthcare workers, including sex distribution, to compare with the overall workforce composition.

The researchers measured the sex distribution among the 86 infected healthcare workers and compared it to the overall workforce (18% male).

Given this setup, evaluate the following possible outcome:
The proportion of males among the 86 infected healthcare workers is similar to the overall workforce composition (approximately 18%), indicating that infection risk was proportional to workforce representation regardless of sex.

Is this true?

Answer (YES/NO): YES